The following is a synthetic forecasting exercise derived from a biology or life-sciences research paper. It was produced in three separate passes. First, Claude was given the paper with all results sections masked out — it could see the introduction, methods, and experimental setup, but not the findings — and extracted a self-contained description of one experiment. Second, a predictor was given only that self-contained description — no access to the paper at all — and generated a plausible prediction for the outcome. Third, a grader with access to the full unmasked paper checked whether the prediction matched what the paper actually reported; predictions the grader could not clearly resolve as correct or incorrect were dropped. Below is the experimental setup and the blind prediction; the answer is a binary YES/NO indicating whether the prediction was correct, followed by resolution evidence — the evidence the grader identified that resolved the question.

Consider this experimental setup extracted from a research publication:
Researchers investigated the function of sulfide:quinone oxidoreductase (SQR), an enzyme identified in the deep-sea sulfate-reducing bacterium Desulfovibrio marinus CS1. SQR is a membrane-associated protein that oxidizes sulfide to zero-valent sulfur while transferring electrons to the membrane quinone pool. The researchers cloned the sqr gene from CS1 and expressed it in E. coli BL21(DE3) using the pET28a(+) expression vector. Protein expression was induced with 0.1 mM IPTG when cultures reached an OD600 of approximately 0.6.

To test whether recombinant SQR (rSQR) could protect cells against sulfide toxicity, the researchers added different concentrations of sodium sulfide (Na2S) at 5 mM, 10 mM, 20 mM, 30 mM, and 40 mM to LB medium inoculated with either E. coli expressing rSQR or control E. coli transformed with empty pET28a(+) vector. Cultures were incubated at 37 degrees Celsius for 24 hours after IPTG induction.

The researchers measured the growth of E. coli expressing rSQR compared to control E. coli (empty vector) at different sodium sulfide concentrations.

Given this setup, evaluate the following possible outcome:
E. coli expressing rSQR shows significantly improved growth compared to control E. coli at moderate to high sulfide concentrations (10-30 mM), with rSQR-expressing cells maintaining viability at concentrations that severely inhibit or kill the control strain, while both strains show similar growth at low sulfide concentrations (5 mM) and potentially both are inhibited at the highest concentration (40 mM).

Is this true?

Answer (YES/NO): NO